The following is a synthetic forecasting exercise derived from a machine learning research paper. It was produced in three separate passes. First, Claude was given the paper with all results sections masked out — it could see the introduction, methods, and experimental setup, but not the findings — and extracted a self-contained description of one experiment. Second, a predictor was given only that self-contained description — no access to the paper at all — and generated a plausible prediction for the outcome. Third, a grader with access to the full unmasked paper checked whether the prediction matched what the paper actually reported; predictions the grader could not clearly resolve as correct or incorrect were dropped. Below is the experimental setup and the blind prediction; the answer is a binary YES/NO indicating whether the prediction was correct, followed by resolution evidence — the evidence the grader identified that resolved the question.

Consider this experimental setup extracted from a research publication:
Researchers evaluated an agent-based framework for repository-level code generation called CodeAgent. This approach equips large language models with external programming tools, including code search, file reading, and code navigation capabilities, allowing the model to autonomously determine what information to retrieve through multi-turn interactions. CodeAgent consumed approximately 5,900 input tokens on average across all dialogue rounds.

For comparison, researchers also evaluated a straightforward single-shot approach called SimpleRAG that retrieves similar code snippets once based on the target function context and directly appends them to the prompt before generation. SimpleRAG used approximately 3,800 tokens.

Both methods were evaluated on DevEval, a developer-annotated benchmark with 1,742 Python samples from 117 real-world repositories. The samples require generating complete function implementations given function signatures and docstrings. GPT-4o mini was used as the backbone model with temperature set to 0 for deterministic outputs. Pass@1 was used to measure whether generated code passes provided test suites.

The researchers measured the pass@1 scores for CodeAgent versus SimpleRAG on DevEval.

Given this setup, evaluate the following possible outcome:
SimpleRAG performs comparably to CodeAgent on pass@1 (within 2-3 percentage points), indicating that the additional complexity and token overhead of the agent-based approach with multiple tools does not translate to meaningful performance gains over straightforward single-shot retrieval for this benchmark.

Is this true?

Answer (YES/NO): NO